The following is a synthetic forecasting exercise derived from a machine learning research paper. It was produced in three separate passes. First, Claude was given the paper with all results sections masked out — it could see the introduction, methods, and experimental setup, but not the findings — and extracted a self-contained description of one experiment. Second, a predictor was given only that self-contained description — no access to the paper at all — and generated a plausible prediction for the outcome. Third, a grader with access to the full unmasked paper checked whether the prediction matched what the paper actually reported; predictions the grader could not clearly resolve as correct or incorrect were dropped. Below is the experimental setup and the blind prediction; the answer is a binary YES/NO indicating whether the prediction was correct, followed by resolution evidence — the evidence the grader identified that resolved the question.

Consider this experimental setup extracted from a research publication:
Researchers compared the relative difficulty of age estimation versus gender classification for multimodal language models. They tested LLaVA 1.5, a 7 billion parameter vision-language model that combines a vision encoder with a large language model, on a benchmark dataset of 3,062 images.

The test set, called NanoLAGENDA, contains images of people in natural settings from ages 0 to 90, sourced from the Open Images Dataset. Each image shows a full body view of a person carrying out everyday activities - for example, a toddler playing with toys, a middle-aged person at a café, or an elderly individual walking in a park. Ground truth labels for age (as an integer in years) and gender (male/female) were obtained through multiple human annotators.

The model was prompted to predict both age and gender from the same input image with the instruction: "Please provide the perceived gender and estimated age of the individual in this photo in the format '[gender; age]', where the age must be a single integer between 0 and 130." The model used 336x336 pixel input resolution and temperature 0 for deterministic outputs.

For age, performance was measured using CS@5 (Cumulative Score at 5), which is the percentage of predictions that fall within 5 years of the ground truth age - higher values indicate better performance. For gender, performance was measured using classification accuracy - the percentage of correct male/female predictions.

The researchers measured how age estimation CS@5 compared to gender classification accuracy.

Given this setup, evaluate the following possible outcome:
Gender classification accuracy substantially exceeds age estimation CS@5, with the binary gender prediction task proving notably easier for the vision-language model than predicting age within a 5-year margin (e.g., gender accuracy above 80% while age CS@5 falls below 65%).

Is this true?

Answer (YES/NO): YES